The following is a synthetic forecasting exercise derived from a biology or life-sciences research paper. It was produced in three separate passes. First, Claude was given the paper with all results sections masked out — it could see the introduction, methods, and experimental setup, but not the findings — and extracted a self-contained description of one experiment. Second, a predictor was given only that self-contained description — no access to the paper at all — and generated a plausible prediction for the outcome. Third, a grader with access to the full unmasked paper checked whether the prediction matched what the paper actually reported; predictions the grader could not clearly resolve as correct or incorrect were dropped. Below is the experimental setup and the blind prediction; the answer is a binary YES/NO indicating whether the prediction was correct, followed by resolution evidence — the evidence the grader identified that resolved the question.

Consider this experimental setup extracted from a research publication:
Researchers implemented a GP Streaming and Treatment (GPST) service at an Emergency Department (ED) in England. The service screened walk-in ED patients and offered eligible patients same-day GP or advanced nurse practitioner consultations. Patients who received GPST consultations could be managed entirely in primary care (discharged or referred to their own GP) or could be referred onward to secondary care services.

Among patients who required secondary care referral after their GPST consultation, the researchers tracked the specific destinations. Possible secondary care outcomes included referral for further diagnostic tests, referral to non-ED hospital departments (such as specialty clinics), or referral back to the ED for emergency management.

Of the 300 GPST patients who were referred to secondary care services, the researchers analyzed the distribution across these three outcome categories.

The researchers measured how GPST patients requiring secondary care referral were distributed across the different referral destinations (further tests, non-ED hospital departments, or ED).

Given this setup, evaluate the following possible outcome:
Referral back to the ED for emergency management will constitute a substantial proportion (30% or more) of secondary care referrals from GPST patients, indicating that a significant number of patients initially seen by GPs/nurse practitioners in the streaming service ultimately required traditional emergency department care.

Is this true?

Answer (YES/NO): YES